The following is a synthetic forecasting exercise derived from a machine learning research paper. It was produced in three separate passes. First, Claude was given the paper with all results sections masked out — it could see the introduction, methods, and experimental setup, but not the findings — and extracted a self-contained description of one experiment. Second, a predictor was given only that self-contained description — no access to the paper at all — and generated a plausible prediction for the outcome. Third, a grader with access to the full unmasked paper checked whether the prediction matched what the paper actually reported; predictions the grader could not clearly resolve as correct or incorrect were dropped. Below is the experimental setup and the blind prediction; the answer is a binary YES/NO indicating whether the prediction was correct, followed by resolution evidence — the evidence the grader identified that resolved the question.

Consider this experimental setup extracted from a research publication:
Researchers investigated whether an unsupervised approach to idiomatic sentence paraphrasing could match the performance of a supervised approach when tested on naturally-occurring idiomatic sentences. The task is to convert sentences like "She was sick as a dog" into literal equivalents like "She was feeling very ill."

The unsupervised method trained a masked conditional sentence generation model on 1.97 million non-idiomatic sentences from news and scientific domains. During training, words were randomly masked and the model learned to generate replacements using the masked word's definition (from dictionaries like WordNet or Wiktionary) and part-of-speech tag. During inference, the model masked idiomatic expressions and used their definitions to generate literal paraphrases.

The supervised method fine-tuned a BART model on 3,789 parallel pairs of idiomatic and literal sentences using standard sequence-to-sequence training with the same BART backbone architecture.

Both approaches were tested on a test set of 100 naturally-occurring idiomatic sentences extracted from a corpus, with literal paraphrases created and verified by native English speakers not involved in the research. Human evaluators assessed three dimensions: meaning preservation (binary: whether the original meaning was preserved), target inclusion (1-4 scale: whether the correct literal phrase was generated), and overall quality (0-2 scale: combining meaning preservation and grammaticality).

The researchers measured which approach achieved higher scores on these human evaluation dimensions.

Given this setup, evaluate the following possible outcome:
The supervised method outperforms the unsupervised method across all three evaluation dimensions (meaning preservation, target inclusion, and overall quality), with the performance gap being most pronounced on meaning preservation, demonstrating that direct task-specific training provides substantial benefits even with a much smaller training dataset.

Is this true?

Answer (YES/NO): NO